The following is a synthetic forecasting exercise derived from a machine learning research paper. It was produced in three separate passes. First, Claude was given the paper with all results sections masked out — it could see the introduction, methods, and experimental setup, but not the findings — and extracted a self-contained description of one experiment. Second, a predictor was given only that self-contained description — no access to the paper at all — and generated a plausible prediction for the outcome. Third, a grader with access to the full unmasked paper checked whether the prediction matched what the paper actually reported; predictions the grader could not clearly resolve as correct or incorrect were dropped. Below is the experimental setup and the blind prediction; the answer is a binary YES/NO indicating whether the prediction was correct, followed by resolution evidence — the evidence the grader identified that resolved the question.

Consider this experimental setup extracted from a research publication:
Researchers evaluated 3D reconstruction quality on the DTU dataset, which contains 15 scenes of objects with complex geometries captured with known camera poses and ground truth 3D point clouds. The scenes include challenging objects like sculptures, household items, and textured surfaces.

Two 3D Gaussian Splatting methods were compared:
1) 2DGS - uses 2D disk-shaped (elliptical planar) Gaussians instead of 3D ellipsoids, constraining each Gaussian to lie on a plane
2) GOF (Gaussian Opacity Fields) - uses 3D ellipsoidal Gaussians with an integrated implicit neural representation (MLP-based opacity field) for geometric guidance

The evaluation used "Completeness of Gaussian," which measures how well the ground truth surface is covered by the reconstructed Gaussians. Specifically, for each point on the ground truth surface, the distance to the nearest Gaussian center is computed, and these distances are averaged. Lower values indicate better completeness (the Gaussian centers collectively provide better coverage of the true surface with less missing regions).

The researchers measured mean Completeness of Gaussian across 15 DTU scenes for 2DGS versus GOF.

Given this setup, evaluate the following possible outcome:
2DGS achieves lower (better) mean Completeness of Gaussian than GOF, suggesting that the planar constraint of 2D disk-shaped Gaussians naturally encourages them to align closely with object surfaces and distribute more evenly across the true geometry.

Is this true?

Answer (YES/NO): NO